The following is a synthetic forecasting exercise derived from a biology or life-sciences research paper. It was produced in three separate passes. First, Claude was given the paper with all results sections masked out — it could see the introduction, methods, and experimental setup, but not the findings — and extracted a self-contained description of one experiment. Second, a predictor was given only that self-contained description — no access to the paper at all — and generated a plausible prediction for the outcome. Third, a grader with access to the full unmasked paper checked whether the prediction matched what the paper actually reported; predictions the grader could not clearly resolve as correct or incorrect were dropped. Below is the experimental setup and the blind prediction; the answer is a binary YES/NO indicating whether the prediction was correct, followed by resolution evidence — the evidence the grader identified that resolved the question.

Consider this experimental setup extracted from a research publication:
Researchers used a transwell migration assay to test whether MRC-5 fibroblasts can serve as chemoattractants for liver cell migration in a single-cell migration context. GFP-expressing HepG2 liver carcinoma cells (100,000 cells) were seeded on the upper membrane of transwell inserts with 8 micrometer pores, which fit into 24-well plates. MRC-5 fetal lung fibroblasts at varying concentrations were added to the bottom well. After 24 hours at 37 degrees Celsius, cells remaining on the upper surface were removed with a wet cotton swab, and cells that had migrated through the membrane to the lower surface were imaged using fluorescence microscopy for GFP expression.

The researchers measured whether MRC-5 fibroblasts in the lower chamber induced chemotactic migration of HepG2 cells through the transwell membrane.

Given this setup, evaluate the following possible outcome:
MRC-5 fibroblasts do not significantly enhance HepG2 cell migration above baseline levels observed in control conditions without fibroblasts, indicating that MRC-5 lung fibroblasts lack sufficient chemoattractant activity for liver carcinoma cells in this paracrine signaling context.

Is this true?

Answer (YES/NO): NO